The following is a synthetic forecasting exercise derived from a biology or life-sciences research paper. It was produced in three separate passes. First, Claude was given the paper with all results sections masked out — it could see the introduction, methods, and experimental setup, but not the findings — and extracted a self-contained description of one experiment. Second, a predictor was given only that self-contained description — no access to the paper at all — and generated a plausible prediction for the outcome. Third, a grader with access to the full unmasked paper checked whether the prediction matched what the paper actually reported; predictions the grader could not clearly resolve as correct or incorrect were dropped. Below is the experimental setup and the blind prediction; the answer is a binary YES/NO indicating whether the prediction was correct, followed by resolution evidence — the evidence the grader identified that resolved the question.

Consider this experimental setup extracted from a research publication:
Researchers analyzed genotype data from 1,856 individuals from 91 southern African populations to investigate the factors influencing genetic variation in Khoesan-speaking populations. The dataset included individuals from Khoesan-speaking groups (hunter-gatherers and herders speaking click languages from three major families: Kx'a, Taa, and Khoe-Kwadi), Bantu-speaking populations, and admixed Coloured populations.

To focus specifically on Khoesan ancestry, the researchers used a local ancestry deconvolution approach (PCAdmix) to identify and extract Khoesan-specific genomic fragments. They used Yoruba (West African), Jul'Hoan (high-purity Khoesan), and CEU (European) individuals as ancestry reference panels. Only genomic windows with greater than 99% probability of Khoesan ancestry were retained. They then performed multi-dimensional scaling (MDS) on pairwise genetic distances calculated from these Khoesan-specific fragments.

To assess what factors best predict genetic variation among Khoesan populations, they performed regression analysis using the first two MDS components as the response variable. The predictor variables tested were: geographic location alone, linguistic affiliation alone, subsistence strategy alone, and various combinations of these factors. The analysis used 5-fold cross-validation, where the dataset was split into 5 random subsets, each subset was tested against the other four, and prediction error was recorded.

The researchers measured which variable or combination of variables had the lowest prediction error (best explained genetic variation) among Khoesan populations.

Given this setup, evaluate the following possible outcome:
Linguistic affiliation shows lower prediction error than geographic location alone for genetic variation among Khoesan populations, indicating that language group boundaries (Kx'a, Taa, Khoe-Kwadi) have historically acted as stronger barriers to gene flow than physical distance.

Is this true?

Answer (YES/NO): NO